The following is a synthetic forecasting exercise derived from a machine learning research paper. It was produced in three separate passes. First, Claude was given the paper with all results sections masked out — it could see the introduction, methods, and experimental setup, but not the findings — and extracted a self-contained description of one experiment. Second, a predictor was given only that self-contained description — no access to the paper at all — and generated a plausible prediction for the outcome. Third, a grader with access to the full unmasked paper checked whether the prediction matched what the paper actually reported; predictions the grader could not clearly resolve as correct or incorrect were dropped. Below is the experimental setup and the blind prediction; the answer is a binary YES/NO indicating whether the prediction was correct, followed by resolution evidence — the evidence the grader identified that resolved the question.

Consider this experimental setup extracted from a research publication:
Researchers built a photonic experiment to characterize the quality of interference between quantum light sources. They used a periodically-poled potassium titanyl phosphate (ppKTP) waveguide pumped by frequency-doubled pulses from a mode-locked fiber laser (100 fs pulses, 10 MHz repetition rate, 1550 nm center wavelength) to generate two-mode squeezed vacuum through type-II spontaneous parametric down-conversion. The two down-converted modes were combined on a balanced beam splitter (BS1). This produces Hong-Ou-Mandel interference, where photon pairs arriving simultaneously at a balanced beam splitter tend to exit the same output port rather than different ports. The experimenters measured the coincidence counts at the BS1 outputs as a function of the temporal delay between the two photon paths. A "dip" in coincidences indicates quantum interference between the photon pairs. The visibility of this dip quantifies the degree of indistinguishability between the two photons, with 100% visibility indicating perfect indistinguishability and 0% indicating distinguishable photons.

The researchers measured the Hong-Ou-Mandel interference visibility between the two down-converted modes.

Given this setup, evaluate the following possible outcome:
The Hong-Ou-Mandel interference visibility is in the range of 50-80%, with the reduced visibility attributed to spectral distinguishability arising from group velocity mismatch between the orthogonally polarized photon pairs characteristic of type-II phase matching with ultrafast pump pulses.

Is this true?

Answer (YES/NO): NO